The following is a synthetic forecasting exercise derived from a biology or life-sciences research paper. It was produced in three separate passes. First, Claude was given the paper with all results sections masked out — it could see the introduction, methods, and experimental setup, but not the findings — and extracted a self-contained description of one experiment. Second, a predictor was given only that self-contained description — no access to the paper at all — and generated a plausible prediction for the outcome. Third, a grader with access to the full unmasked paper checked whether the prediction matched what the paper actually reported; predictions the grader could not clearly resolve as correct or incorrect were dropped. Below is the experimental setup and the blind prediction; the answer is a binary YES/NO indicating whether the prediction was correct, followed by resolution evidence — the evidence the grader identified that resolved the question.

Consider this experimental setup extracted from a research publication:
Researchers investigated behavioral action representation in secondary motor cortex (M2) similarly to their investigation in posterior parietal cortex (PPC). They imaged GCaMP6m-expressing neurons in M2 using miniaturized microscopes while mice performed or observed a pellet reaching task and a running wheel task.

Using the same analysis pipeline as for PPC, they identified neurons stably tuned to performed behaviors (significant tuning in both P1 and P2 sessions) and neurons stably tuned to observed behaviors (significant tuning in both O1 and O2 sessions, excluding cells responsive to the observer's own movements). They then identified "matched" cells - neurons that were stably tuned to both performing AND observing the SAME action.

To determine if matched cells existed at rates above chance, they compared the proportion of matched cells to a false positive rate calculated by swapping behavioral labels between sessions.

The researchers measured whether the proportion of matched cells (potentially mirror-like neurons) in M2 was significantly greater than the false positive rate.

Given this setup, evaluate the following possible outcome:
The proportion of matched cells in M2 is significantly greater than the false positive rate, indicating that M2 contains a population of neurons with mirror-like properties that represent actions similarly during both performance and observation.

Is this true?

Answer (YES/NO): NO